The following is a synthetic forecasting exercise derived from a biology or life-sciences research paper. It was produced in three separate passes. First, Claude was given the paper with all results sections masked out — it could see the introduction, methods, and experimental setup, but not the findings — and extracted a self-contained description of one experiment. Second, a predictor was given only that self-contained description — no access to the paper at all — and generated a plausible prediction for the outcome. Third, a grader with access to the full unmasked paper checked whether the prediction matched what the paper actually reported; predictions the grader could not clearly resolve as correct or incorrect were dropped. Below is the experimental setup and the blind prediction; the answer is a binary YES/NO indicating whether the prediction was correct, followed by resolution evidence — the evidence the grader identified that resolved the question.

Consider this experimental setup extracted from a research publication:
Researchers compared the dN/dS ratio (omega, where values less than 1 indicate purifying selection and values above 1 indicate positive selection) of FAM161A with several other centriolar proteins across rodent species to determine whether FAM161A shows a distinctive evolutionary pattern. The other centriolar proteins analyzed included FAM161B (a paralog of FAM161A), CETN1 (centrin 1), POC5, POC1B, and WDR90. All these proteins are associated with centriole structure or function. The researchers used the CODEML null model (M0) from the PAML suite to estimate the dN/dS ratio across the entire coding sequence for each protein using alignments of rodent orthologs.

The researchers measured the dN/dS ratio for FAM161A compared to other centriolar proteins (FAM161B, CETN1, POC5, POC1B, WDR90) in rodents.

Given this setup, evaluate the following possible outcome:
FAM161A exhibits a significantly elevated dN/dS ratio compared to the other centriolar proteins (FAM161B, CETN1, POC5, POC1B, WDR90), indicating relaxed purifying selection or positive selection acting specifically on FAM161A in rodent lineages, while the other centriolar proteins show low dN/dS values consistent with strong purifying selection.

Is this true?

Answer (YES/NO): YES